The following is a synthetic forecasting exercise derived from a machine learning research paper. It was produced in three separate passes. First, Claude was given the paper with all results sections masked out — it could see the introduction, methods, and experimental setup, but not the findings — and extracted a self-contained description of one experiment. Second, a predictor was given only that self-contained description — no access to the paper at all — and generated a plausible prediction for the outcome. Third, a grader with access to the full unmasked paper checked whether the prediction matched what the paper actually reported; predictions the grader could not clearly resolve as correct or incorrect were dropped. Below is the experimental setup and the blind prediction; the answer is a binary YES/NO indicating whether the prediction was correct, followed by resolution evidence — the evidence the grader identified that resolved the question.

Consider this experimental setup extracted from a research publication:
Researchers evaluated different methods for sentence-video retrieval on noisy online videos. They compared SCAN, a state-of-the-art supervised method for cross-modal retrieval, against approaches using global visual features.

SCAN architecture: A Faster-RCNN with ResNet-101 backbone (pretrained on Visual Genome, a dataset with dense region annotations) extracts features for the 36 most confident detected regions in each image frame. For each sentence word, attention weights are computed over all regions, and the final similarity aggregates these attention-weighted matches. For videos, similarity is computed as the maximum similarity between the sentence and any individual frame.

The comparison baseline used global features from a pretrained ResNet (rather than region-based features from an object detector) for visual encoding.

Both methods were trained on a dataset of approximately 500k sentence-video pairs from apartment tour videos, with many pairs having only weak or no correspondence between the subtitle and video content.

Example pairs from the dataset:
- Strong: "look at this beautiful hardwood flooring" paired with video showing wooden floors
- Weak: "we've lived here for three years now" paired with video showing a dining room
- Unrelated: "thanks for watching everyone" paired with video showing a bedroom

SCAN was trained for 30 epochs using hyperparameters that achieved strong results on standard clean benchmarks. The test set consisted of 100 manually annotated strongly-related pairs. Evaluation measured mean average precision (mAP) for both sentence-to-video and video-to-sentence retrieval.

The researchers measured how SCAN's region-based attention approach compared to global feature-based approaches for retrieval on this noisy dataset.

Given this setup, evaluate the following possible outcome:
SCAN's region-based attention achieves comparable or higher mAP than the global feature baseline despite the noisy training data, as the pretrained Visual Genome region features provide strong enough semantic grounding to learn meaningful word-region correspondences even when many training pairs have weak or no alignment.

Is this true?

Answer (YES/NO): YES